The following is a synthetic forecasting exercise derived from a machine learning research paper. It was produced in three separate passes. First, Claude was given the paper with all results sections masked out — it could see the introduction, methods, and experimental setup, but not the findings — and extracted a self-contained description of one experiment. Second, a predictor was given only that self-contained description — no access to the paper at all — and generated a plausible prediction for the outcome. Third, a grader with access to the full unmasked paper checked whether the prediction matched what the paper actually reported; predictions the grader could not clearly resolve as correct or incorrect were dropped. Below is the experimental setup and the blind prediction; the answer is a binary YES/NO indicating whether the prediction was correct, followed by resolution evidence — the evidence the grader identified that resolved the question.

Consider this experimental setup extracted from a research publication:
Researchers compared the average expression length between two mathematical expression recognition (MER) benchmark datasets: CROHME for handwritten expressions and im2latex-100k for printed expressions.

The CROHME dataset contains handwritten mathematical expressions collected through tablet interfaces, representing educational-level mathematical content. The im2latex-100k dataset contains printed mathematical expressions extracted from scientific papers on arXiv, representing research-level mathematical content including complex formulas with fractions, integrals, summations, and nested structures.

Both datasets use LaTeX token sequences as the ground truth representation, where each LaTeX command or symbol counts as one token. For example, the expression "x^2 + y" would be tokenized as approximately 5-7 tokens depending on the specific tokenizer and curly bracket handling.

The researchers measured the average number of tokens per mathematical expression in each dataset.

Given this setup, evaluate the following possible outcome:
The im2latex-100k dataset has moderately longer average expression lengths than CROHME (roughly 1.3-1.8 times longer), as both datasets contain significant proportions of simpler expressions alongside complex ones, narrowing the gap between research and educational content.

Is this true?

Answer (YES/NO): NO